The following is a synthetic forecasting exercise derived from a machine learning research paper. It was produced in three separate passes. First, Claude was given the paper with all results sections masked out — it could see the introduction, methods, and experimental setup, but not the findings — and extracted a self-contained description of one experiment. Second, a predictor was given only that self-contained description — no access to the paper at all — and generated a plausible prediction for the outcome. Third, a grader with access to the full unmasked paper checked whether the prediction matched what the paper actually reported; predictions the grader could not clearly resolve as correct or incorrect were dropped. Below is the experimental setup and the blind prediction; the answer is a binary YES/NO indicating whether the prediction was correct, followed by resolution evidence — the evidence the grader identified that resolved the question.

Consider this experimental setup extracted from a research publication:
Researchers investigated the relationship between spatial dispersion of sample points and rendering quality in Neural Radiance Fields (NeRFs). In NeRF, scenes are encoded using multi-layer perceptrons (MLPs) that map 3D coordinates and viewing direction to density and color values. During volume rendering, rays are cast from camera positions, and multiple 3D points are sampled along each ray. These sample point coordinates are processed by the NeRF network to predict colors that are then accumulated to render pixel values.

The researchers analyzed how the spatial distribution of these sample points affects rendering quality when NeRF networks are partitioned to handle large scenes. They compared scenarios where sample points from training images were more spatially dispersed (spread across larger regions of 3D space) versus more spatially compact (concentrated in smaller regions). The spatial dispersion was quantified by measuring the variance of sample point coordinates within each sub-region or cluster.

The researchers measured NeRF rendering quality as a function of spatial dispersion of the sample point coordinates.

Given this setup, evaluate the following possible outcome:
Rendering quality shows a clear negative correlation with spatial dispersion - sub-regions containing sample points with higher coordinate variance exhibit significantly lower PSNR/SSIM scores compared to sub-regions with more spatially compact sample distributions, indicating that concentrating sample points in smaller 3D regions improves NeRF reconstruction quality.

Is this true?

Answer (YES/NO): YES